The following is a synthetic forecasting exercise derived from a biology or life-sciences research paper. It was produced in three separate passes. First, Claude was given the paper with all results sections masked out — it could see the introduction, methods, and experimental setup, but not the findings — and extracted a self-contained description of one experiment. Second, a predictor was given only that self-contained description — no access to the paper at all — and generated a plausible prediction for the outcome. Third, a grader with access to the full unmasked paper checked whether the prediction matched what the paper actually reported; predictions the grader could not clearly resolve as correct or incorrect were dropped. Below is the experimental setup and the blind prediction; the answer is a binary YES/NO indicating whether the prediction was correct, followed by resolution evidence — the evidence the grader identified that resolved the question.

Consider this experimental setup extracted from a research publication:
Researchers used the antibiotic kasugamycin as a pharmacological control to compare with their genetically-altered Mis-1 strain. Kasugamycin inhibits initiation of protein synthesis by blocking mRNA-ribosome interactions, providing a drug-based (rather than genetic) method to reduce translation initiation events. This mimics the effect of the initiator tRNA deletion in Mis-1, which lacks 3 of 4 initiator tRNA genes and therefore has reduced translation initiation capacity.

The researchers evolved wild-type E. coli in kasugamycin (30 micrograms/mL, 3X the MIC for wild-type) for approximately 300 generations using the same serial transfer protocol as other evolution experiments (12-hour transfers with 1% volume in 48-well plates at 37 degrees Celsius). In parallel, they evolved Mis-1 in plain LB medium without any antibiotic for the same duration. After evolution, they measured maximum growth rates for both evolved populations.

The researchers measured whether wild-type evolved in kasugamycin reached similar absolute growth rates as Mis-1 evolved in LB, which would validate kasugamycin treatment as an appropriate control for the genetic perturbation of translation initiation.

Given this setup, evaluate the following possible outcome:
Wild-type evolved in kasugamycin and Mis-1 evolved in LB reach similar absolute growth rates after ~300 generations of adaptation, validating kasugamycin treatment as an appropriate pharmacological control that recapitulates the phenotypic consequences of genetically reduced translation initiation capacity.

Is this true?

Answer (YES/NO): YES